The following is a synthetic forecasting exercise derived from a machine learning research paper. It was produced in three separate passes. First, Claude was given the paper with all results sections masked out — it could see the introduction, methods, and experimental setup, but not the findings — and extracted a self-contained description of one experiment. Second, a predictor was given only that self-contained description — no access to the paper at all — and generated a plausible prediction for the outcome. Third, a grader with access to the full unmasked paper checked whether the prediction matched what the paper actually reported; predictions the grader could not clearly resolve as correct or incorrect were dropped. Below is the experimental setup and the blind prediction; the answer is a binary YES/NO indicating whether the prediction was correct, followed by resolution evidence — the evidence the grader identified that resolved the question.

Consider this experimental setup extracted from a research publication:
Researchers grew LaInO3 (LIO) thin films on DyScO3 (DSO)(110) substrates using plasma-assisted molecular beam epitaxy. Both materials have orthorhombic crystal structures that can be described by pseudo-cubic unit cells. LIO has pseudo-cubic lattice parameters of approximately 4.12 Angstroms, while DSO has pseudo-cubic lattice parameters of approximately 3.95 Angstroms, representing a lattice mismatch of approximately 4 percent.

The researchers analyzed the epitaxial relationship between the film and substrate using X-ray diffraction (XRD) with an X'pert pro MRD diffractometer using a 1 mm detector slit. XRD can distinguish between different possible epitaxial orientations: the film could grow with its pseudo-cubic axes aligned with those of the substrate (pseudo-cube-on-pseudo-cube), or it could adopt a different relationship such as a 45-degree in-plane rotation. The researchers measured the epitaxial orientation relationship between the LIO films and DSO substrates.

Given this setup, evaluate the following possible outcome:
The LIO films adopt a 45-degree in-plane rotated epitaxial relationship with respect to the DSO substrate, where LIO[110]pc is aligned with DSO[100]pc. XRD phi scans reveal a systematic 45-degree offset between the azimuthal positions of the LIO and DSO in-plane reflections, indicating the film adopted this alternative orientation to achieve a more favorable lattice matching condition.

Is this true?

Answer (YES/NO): NO